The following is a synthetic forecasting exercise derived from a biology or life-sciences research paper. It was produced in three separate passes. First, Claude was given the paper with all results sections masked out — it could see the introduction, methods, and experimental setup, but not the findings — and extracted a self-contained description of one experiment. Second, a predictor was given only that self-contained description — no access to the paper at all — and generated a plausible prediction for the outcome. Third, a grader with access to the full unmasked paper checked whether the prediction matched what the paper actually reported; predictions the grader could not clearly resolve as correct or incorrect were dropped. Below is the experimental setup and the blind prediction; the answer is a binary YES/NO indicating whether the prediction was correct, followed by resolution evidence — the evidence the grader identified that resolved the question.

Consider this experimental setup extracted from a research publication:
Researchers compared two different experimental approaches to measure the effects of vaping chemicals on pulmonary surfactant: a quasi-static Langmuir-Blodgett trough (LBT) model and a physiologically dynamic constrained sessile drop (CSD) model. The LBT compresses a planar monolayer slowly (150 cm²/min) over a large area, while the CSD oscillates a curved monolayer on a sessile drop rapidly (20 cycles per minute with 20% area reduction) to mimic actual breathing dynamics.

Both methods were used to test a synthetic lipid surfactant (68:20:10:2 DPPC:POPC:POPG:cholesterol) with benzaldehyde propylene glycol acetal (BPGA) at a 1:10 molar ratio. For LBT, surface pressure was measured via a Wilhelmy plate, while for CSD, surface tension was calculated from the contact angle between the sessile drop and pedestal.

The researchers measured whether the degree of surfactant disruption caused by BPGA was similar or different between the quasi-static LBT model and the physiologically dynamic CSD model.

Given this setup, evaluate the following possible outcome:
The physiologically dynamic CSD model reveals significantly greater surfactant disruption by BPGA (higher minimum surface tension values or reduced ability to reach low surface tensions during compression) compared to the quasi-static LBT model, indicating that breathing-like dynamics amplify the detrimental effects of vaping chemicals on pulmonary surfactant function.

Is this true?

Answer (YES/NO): NO